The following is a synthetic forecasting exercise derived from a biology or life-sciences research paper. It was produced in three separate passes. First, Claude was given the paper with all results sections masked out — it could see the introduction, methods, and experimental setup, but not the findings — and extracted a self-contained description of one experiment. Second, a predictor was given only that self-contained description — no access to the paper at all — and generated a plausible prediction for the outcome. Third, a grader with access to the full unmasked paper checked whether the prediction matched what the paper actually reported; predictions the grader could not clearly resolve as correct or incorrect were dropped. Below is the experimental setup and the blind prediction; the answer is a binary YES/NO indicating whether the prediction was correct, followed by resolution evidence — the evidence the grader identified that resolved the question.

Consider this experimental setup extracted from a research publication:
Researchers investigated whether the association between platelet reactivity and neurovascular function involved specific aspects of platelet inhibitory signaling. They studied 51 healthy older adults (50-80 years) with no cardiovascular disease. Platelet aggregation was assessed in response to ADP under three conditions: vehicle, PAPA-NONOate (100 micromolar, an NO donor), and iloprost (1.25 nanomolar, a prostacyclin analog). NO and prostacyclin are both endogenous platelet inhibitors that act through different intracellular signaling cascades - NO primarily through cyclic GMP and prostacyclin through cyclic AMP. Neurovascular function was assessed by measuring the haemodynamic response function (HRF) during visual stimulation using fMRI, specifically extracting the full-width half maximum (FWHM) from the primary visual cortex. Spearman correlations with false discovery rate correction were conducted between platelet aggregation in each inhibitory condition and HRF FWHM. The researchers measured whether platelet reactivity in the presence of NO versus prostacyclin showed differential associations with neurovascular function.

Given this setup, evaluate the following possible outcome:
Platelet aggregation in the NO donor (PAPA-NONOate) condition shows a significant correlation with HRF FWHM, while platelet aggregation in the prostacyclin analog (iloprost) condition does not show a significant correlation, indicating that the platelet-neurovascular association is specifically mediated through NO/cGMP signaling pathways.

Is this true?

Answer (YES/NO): NO